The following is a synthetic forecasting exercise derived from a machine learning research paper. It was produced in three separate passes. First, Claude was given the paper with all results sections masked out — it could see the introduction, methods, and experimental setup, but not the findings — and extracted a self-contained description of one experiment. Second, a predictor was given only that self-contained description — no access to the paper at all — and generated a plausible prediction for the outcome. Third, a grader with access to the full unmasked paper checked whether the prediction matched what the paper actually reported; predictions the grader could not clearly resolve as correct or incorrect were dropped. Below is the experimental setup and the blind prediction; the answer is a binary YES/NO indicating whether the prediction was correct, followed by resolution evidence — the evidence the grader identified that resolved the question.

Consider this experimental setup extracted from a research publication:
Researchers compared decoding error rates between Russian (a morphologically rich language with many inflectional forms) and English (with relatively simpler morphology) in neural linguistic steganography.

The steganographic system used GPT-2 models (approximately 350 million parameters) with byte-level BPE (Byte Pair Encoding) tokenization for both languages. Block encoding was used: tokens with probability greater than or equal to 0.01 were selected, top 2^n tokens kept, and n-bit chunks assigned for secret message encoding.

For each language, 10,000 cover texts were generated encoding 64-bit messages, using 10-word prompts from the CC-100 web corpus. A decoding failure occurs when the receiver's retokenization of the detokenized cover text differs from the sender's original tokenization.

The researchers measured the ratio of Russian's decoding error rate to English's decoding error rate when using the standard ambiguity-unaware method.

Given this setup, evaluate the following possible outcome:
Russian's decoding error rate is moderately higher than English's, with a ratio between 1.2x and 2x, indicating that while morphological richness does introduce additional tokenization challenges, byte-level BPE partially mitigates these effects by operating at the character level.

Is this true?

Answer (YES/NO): NO